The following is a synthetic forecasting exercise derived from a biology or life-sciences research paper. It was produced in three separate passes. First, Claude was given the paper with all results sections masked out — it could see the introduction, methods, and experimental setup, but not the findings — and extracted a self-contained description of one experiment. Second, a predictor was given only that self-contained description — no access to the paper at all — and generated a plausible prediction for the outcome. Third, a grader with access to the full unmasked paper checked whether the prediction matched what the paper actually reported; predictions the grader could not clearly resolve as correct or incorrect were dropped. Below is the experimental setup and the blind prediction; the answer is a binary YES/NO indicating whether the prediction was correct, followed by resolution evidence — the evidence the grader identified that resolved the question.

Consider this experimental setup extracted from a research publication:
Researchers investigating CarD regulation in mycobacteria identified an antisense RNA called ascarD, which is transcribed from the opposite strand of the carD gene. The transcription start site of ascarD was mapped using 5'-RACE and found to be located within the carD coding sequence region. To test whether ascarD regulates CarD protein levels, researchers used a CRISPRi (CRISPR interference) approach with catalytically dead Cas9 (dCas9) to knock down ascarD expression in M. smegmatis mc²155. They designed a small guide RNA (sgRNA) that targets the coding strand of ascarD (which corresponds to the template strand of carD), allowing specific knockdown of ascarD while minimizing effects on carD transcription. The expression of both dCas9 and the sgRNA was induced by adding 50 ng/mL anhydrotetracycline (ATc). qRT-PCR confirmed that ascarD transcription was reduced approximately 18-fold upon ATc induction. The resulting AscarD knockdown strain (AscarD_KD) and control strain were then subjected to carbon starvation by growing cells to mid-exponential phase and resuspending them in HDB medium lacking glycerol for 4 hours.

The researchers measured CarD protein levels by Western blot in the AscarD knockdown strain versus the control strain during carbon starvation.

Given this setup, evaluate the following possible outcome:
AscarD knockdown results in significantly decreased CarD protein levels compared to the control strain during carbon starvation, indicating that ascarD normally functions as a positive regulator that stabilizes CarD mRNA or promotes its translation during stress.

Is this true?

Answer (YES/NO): NO